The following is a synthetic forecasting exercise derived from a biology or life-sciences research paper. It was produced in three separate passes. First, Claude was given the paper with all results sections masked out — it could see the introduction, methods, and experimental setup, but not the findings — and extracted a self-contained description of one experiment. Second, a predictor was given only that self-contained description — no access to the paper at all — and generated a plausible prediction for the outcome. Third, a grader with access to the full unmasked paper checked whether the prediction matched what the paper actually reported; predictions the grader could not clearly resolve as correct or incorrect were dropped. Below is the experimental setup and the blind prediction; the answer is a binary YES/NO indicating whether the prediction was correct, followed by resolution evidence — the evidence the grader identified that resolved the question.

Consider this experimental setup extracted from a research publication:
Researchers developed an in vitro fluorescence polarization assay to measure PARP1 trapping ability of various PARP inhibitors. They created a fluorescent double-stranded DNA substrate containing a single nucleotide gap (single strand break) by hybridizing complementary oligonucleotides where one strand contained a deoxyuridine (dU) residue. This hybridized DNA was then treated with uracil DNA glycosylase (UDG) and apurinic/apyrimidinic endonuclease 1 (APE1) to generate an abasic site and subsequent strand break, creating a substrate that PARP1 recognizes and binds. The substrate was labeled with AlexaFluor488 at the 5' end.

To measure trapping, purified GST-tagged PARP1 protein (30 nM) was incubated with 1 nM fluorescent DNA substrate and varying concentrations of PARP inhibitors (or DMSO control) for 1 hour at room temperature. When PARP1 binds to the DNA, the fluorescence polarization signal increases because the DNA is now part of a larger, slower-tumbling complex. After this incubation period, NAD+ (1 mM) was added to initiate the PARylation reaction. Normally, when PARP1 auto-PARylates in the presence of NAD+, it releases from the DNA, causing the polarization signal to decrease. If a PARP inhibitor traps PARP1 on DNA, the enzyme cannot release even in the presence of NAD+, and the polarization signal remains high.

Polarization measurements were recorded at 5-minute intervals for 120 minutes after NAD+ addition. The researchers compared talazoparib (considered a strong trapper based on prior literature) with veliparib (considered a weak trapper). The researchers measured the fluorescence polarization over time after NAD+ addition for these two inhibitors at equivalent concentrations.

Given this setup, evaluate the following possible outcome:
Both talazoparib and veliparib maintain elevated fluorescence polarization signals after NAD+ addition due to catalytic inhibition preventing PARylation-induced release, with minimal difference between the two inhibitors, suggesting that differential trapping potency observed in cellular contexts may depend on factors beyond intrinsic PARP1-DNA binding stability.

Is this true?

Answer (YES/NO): NO